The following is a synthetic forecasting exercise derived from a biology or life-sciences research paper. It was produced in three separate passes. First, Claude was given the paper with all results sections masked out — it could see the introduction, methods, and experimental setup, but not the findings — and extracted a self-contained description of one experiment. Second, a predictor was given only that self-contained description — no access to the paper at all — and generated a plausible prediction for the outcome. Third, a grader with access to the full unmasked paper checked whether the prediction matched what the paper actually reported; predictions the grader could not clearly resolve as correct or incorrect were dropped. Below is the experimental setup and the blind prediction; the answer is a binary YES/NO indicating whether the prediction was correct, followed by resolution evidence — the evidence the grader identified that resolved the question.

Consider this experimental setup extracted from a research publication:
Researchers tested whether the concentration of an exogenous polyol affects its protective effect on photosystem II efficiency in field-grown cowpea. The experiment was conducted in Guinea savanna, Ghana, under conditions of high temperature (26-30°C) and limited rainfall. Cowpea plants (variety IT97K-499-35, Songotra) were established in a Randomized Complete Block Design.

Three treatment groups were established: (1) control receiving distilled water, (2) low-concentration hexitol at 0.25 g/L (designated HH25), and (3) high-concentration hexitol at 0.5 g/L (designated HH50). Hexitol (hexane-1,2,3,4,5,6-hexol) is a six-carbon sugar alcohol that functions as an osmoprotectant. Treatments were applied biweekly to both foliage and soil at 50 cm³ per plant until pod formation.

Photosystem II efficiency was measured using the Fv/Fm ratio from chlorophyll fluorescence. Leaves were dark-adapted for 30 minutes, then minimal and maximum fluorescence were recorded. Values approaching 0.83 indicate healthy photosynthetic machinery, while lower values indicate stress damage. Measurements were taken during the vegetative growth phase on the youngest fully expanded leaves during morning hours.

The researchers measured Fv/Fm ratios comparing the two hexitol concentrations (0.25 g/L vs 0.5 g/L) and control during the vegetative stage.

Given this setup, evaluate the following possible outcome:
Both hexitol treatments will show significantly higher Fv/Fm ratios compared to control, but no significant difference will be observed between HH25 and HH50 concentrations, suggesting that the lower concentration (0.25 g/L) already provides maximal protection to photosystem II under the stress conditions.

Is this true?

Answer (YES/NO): NO